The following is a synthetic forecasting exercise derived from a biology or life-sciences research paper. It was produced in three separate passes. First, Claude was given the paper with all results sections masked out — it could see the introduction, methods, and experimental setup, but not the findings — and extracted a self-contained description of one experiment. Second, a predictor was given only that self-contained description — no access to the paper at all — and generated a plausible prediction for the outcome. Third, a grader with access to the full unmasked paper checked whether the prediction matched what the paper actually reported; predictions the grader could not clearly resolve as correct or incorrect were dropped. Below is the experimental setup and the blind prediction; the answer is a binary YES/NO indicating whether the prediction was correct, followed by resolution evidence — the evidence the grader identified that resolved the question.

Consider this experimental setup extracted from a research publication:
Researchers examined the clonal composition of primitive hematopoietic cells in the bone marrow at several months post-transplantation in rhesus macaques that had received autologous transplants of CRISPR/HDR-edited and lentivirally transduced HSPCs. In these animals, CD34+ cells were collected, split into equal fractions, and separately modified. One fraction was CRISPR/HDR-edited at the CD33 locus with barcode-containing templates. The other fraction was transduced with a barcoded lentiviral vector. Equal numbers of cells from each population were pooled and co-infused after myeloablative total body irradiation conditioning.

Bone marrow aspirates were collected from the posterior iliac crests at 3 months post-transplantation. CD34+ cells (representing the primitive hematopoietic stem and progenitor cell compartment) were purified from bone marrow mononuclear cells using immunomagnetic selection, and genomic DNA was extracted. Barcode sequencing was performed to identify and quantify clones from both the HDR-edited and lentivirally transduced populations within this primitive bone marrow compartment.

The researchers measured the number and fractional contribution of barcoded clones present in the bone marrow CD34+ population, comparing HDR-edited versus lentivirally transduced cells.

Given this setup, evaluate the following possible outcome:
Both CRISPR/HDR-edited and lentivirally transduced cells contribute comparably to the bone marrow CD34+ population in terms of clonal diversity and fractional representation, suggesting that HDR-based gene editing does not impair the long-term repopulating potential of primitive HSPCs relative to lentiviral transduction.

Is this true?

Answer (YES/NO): NO